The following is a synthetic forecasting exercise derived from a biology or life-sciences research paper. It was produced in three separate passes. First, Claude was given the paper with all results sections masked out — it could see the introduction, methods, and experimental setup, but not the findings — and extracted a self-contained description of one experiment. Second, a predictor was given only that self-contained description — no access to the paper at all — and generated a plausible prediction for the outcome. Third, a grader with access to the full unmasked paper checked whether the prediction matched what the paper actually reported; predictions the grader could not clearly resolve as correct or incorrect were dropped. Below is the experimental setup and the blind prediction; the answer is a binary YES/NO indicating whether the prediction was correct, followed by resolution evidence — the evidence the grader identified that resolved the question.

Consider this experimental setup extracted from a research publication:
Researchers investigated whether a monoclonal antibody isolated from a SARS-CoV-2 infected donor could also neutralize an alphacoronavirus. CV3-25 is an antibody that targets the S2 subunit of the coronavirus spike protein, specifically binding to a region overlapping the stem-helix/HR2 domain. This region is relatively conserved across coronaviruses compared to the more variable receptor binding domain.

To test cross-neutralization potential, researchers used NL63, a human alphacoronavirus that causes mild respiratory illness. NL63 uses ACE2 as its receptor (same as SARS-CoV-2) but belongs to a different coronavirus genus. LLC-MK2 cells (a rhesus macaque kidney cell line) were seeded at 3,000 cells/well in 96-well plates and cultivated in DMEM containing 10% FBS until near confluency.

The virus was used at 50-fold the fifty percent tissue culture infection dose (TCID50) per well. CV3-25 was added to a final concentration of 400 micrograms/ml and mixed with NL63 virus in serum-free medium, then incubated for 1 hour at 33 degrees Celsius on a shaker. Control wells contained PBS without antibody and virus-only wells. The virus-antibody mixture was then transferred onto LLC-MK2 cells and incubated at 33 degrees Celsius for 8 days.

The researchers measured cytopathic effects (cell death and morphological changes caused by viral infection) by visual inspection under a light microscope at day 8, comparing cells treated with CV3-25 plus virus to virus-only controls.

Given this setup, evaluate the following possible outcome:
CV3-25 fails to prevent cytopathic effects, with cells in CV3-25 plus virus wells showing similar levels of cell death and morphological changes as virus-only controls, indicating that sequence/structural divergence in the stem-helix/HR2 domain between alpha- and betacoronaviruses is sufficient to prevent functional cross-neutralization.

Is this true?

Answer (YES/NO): YES